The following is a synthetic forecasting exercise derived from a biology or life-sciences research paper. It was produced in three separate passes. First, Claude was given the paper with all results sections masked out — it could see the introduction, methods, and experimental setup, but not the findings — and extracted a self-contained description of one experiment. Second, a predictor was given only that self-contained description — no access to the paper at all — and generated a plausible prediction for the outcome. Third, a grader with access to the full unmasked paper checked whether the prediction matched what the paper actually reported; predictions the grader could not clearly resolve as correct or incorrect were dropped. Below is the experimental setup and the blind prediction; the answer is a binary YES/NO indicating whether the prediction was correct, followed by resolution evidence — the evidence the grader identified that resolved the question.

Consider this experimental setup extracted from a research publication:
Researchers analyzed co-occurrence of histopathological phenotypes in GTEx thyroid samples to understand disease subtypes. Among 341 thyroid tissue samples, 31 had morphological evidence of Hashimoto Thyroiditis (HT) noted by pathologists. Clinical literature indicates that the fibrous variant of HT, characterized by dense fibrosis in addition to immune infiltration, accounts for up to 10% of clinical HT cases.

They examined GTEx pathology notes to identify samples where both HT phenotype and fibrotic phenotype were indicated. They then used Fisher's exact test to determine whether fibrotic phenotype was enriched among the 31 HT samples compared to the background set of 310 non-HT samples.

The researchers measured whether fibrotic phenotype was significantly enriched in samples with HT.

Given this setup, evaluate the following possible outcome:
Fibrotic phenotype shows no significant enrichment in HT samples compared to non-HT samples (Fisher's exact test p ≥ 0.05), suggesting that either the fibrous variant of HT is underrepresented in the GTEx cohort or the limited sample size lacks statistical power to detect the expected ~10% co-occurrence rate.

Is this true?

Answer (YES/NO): NO